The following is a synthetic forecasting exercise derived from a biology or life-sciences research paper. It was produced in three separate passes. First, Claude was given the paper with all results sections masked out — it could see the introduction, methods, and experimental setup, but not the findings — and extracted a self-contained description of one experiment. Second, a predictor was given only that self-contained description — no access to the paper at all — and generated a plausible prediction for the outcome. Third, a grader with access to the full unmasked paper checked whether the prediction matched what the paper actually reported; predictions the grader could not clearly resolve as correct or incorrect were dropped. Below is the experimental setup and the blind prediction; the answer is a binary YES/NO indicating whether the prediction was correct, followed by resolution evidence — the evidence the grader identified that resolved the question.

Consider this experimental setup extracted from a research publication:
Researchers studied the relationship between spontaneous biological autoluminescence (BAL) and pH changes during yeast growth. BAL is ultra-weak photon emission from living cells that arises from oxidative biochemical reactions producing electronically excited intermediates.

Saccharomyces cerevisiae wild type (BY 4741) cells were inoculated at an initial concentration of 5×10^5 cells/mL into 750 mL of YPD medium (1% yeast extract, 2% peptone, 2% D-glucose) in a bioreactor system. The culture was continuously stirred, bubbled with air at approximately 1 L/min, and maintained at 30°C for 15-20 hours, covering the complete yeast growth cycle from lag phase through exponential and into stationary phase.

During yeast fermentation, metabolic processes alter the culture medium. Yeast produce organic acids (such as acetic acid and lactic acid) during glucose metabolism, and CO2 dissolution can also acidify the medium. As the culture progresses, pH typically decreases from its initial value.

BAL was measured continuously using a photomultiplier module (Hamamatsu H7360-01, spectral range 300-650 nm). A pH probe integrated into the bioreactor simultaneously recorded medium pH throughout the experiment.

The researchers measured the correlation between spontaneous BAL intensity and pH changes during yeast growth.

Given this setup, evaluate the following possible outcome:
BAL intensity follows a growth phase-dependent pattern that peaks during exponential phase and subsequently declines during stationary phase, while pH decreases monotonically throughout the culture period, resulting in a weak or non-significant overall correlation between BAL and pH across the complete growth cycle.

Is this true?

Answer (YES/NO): NO